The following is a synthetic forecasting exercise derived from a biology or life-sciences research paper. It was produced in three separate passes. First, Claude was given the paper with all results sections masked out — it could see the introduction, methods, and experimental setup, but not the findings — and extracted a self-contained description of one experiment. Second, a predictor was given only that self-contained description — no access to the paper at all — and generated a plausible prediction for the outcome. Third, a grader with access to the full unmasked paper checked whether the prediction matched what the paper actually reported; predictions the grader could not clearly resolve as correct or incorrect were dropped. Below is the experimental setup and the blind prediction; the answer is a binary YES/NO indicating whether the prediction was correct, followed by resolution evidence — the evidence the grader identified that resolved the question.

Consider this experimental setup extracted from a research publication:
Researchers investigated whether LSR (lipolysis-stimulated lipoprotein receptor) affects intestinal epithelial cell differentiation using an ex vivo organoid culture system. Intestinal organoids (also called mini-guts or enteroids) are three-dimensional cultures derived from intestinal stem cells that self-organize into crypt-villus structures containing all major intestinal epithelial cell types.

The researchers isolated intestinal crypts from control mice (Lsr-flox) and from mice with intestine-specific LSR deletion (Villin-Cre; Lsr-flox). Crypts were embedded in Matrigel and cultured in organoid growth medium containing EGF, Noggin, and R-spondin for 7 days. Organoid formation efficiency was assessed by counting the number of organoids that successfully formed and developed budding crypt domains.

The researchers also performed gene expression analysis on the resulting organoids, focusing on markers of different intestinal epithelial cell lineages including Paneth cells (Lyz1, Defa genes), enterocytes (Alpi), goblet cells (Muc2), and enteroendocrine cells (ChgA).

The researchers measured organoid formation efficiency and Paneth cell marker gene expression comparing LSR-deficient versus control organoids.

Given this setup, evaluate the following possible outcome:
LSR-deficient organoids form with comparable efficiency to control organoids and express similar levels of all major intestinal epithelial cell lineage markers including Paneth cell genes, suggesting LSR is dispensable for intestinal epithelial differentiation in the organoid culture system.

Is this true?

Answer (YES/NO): NO